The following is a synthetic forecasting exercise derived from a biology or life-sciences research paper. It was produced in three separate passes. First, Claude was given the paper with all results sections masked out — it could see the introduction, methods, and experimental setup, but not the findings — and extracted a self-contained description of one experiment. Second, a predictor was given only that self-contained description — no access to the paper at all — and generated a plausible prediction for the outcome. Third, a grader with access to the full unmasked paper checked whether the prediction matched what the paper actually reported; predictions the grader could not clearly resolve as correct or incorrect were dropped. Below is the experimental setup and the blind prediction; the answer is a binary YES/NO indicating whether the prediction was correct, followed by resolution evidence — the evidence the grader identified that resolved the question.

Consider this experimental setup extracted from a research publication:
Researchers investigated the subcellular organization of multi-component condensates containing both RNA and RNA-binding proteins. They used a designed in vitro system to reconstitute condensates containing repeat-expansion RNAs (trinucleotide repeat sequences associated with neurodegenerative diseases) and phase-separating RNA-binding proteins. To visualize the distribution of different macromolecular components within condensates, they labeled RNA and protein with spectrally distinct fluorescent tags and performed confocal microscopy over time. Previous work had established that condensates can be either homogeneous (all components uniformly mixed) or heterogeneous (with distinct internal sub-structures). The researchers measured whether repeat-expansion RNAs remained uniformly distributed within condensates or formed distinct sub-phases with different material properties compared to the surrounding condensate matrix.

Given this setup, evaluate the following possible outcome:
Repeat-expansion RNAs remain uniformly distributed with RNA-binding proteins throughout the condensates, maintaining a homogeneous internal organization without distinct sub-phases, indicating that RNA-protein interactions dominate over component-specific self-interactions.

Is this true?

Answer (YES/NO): NO